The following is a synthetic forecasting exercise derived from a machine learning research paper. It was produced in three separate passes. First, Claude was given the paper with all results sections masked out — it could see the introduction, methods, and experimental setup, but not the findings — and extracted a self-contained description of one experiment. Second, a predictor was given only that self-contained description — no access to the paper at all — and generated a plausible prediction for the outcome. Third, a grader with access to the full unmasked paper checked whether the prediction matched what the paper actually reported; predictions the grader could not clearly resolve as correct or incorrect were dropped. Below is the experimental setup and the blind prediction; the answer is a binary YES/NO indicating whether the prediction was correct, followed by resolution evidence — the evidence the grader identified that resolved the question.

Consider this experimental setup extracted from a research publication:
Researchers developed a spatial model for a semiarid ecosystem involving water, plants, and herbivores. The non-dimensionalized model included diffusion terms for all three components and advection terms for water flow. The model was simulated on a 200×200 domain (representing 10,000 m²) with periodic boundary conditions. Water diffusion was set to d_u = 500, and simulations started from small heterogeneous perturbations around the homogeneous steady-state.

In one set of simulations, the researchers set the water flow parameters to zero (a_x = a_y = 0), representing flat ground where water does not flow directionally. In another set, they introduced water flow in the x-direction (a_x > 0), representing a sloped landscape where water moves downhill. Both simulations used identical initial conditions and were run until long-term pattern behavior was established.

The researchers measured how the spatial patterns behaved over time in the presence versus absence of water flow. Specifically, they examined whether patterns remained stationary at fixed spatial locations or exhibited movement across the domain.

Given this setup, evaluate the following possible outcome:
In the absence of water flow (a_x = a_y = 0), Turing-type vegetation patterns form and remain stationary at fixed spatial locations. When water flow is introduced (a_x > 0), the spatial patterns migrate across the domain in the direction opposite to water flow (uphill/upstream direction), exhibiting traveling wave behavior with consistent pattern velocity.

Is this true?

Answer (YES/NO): NO